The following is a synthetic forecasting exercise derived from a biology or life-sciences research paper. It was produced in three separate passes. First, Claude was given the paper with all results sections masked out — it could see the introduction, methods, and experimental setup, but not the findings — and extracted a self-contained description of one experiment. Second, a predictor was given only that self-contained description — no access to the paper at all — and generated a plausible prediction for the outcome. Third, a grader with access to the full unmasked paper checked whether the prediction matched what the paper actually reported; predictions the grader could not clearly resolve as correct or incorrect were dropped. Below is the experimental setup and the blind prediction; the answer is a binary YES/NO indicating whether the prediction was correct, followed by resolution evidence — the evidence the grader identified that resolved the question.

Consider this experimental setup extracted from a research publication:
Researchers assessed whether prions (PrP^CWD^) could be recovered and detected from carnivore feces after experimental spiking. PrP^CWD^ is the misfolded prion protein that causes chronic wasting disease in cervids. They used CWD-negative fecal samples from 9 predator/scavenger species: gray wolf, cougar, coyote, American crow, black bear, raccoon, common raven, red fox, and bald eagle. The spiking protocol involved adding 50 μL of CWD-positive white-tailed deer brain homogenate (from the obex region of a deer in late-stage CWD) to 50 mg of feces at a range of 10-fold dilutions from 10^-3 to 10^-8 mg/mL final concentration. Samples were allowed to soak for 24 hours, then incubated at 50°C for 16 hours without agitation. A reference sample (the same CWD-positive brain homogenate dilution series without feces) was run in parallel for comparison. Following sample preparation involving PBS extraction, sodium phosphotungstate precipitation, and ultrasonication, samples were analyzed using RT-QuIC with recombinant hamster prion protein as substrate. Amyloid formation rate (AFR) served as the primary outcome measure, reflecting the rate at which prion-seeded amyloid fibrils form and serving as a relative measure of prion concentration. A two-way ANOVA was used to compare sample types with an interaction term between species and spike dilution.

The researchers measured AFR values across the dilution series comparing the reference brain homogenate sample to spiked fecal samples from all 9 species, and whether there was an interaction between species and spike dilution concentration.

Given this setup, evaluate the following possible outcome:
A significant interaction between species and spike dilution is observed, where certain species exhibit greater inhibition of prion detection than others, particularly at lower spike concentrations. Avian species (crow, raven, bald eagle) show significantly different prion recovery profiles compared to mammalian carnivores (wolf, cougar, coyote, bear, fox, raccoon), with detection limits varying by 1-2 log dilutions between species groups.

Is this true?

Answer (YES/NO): NO